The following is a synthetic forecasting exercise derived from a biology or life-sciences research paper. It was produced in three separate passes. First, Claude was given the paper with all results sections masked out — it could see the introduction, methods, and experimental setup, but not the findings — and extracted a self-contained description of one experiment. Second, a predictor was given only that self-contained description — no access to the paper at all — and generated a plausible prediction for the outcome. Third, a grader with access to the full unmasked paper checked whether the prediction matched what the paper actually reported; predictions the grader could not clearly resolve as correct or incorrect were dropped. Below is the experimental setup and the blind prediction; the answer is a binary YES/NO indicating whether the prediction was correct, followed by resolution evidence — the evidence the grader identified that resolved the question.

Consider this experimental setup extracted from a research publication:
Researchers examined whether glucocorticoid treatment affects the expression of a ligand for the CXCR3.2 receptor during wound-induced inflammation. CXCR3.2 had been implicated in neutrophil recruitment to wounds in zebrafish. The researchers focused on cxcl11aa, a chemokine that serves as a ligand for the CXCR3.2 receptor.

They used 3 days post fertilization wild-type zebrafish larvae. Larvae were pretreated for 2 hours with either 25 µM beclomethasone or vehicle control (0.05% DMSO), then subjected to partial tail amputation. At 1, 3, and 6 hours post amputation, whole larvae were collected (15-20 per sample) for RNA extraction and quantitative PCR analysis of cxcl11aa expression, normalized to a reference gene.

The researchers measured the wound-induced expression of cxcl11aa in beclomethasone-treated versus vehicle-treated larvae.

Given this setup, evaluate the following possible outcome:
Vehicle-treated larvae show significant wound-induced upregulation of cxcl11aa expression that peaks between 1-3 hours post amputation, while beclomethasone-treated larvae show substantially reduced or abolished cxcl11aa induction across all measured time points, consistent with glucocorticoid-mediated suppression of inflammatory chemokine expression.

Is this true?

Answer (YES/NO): NO